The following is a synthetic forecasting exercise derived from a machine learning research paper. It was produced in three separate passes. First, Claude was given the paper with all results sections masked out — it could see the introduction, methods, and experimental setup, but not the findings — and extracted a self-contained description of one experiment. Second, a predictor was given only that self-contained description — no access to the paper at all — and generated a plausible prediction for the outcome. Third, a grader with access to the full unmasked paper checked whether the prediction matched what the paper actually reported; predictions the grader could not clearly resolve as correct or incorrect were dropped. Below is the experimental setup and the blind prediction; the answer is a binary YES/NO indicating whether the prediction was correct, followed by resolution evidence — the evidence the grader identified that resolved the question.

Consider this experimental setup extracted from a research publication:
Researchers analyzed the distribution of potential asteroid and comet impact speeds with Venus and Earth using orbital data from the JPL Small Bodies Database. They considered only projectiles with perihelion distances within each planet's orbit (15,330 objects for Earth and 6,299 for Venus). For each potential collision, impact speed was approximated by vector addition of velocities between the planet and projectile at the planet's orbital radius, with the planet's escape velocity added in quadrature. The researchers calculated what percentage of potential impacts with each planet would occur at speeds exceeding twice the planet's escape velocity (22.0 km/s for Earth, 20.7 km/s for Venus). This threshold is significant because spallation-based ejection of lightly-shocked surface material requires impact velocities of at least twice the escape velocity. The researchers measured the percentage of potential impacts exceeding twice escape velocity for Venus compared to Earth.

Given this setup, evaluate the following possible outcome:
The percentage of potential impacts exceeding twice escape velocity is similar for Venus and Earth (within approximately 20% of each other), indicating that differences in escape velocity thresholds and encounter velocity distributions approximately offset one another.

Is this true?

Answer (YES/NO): NO